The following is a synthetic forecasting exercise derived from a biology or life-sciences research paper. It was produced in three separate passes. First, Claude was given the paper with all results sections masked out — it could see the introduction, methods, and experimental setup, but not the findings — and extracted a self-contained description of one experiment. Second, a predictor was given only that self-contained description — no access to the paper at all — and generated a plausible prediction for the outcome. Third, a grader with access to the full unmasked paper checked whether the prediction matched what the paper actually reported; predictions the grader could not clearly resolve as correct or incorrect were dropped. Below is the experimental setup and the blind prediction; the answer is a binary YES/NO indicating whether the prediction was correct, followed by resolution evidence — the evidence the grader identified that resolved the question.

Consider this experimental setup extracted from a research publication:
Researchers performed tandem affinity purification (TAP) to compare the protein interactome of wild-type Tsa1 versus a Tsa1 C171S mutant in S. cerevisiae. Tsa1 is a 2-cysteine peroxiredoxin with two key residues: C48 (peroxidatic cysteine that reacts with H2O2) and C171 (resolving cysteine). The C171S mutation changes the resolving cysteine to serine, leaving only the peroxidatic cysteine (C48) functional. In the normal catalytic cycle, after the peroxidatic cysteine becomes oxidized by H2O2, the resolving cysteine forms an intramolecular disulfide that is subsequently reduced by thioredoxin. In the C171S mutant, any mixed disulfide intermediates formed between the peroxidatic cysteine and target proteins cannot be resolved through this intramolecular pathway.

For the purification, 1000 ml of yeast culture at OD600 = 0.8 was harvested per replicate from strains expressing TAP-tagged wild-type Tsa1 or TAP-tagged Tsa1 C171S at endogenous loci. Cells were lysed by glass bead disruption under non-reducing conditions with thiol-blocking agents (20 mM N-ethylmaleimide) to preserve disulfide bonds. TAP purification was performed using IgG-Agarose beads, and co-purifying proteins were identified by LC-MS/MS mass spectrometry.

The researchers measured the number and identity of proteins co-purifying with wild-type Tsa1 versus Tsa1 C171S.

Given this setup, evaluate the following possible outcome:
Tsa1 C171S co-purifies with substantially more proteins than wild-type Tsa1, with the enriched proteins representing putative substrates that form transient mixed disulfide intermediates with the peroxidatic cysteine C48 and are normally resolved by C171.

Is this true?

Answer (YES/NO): YES